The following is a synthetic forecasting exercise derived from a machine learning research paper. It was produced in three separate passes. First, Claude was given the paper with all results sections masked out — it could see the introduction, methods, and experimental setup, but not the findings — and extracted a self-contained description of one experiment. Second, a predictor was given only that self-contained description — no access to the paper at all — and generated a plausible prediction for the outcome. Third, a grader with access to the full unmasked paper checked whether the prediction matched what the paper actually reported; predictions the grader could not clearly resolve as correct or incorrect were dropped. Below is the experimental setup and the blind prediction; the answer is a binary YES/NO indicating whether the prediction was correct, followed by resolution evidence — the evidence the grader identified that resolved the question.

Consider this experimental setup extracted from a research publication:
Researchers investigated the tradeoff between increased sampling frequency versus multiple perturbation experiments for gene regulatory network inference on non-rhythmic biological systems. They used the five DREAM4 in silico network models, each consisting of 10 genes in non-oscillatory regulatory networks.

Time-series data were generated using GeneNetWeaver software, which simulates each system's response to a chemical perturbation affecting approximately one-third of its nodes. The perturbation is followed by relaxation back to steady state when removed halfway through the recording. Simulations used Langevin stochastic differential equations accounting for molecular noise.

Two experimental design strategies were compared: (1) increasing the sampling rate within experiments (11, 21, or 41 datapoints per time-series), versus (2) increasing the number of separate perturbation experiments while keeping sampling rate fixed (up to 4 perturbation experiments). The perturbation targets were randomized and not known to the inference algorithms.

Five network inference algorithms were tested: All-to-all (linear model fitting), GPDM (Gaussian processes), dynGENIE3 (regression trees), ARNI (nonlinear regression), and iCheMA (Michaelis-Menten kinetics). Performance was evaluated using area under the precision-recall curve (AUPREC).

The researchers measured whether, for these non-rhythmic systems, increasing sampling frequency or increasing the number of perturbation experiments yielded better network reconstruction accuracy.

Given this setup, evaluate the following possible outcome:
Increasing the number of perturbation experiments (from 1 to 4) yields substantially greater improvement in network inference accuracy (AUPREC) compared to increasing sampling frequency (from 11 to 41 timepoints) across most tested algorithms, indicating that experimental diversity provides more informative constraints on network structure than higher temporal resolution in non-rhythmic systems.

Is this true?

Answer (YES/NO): YES